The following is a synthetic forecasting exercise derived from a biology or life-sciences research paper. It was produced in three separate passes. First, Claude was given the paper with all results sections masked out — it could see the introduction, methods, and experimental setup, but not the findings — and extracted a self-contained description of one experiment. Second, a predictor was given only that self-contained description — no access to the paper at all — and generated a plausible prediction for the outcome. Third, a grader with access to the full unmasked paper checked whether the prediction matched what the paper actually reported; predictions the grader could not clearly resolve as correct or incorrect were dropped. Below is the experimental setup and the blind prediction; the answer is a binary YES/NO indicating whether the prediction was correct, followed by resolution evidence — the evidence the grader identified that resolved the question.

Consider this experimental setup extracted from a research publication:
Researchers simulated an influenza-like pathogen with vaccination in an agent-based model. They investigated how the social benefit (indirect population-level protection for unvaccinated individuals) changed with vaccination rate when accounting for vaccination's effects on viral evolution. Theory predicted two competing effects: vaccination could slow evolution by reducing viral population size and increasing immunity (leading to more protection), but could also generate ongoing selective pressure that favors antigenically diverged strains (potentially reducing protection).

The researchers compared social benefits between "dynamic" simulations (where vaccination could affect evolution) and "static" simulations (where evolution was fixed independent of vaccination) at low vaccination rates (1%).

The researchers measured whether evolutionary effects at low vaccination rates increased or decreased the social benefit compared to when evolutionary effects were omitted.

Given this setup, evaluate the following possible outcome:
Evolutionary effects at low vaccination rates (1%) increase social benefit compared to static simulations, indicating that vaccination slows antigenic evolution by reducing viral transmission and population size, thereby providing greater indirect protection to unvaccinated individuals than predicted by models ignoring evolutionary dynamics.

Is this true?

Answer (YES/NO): NO